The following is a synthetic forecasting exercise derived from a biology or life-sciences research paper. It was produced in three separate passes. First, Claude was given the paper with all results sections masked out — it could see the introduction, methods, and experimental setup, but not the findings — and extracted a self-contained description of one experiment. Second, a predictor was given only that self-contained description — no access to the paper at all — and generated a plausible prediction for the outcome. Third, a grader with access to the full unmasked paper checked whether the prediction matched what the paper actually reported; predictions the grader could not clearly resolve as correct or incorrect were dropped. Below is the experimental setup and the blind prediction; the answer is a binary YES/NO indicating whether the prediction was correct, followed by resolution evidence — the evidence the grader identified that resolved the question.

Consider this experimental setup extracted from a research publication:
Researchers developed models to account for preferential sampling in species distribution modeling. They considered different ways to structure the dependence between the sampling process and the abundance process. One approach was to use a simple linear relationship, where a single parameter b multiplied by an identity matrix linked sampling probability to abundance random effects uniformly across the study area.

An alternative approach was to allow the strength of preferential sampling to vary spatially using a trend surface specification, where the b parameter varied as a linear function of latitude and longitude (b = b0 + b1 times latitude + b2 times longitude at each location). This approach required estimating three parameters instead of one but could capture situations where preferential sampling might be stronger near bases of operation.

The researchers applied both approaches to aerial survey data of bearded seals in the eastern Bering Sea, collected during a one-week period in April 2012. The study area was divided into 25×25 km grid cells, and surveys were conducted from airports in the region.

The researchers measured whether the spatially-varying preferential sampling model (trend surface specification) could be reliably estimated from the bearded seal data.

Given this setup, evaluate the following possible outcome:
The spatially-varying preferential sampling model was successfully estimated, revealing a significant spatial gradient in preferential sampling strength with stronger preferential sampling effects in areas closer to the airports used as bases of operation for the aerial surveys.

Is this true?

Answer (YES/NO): NO